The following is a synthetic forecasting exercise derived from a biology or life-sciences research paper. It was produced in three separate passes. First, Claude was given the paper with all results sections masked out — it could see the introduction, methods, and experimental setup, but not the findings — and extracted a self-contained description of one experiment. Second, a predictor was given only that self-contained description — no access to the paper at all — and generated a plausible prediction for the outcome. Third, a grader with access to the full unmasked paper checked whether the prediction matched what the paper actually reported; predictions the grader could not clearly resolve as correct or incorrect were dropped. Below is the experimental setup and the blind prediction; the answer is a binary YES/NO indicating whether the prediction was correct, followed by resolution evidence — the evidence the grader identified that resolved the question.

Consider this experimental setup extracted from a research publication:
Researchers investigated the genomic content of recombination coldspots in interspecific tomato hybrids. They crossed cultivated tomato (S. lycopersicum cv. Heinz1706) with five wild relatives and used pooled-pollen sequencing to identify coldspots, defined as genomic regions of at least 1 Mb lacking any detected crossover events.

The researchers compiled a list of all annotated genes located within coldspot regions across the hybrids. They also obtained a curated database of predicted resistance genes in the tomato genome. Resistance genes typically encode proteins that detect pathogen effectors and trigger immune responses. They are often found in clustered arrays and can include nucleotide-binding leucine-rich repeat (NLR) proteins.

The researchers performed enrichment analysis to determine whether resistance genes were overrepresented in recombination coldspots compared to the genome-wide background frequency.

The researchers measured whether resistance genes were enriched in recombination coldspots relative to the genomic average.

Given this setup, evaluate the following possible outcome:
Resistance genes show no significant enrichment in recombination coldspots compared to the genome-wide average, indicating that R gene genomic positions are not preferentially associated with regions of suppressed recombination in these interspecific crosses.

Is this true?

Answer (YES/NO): NO